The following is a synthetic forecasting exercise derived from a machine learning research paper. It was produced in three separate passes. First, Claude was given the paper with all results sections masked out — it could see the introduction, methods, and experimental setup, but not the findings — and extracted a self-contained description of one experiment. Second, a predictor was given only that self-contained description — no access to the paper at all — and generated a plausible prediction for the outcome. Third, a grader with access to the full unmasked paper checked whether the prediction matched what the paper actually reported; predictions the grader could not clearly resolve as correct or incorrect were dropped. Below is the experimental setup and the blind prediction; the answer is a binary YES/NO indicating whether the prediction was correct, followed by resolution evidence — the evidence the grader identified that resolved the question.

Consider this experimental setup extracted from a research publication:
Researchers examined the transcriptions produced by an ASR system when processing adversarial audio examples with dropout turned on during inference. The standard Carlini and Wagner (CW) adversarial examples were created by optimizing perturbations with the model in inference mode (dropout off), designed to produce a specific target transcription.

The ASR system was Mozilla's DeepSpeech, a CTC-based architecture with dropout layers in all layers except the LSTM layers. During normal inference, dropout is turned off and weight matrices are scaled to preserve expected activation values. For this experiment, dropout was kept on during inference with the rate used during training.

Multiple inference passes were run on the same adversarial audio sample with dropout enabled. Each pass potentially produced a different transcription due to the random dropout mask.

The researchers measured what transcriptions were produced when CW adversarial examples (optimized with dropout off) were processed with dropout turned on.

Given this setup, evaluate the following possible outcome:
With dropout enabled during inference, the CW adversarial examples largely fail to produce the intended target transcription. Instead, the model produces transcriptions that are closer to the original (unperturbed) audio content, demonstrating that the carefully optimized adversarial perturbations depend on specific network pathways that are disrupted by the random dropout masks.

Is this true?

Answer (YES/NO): NO